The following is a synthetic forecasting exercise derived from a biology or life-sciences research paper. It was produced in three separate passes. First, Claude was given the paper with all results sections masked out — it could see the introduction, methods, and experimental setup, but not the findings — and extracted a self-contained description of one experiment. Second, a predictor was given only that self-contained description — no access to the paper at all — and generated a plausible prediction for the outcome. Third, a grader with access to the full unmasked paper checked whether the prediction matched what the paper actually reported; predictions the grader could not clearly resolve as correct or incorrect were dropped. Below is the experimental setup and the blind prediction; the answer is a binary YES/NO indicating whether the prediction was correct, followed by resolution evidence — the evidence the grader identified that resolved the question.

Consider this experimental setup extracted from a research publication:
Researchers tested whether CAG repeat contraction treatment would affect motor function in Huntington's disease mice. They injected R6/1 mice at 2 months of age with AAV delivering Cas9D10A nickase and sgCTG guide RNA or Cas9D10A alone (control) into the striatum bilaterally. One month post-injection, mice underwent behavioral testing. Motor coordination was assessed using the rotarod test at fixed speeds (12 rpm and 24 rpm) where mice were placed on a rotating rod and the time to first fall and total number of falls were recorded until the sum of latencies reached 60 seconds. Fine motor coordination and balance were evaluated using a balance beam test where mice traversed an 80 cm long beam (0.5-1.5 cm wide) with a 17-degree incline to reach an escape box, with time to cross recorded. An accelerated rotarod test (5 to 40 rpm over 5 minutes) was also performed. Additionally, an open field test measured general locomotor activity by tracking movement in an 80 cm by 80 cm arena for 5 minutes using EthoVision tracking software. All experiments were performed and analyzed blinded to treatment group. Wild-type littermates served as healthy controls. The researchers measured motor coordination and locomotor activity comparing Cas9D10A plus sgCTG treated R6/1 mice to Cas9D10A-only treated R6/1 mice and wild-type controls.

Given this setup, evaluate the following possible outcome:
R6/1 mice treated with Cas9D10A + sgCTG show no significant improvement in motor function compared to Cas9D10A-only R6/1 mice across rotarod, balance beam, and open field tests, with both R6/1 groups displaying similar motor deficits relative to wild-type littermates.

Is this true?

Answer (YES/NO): NO